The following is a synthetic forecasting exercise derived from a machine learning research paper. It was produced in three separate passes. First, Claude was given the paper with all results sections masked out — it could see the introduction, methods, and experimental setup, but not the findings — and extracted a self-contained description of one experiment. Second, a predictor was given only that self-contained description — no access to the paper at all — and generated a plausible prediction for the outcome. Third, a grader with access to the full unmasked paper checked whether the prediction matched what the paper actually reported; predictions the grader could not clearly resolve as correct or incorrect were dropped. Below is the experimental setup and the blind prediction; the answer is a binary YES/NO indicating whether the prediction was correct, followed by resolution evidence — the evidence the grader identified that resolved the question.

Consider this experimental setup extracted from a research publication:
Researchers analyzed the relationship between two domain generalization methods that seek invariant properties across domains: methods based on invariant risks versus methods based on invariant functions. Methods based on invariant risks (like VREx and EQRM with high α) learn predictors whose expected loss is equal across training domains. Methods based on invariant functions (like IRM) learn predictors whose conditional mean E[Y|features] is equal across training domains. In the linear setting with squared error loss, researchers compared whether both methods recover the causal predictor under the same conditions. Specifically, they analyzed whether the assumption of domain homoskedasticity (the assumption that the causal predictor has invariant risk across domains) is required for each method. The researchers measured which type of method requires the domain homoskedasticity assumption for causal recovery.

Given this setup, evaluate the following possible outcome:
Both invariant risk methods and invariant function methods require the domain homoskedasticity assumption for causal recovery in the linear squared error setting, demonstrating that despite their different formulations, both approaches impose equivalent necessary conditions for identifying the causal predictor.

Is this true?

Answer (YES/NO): NO